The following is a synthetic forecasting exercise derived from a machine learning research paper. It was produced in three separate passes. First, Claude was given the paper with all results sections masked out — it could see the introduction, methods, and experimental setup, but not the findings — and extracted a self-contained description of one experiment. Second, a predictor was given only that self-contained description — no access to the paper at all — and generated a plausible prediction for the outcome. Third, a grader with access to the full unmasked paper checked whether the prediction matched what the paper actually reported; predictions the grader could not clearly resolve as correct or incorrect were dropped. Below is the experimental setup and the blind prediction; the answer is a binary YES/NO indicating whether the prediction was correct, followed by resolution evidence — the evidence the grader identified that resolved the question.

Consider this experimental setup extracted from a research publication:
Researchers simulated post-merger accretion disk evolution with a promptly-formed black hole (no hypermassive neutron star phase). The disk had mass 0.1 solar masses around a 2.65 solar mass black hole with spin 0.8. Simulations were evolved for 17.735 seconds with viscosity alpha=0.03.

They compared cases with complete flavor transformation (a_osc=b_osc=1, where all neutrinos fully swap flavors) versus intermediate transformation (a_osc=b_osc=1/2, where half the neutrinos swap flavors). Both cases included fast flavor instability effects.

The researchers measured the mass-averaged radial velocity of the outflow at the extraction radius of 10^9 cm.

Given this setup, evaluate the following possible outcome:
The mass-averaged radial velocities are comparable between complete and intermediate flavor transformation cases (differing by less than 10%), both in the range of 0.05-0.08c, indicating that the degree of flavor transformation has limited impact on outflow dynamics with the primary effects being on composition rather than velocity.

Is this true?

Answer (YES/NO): NO